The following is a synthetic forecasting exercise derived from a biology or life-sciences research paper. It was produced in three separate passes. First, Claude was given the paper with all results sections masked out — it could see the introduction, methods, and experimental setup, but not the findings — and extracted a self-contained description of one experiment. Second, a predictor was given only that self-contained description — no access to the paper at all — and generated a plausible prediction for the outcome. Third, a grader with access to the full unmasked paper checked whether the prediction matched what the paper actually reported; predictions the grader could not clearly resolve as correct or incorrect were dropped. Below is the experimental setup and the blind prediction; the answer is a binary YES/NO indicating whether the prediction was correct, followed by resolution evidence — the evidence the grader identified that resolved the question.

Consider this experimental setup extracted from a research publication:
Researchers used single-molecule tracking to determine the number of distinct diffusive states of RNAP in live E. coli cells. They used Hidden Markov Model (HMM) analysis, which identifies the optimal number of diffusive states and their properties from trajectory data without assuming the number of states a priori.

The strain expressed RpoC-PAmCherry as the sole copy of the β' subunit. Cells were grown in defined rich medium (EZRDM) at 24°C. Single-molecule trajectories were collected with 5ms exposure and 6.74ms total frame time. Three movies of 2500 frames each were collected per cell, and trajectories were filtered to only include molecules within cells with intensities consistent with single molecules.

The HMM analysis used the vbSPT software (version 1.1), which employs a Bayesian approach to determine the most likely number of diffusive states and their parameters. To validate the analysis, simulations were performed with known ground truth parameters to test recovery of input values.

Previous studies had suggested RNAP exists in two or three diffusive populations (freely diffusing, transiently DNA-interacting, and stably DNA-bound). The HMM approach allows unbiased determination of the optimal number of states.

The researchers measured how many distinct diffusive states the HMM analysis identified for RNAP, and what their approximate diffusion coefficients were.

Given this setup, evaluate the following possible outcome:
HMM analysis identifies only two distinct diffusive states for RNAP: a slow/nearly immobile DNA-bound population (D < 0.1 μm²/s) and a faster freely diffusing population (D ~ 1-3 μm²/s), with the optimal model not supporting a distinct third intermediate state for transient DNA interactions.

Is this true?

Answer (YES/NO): NO